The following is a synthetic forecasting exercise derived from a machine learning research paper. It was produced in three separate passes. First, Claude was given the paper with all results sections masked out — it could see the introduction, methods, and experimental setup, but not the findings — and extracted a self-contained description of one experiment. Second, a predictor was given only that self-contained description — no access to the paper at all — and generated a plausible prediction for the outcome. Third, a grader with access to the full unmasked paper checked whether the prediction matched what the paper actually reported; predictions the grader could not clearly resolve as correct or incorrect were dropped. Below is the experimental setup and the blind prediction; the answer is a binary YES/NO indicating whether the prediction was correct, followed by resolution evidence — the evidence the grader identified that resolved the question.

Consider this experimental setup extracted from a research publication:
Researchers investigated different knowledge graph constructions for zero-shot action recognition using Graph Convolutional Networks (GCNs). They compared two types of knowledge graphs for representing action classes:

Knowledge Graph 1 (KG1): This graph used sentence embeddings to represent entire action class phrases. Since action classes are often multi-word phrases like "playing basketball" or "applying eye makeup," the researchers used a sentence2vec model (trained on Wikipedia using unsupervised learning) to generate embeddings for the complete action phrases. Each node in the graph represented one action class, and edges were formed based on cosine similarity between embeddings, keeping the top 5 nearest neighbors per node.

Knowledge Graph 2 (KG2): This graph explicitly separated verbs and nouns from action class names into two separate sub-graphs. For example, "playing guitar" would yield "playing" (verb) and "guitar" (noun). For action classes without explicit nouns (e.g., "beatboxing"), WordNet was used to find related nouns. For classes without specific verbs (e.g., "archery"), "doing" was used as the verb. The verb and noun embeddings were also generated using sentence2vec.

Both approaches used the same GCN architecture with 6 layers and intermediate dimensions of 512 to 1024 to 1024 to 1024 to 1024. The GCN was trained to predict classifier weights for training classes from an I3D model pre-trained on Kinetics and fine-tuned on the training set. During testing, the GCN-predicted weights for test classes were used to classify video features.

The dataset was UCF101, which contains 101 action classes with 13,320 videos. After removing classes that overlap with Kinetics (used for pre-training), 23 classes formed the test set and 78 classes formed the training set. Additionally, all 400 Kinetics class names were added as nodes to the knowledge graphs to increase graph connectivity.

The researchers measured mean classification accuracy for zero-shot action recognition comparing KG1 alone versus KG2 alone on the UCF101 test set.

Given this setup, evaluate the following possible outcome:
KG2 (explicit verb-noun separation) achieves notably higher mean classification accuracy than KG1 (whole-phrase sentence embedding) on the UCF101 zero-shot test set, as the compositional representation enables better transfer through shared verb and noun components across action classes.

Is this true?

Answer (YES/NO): NO